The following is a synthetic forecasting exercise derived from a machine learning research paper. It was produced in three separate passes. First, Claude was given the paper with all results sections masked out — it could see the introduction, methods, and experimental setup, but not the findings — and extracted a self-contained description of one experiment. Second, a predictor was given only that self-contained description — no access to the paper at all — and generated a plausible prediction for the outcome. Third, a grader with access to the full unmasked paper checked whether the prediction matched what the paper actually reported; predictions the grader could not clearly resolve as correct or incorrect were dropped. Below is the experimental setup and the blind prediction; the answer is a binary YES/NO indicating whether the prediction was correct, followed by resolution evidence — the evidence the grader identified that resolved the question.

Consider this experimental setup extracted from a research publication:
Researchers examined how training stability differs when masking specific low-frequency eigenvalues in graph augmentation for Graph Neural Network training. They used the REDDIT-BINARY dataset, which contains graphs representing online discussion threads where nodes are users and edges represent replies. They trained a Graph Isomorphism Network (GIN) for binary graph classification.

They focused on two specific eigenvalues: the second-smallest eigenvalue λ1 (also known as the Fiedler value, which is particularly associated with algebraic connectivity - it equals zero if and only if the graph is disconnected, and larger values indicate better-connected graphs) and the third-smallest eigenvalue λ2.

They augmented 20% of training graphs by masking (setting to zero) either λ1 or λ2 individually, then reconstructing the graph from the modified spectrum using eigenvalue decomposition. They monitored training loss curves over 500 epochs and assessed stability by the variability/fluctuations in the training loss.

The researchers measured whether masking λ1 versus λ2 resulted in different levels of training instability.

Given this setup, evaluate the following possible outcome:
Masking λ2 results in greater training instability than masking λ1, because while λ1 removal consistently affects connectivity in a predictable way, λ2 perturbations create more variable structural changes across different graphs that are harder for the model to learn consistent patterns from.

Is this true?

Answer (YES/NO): NO